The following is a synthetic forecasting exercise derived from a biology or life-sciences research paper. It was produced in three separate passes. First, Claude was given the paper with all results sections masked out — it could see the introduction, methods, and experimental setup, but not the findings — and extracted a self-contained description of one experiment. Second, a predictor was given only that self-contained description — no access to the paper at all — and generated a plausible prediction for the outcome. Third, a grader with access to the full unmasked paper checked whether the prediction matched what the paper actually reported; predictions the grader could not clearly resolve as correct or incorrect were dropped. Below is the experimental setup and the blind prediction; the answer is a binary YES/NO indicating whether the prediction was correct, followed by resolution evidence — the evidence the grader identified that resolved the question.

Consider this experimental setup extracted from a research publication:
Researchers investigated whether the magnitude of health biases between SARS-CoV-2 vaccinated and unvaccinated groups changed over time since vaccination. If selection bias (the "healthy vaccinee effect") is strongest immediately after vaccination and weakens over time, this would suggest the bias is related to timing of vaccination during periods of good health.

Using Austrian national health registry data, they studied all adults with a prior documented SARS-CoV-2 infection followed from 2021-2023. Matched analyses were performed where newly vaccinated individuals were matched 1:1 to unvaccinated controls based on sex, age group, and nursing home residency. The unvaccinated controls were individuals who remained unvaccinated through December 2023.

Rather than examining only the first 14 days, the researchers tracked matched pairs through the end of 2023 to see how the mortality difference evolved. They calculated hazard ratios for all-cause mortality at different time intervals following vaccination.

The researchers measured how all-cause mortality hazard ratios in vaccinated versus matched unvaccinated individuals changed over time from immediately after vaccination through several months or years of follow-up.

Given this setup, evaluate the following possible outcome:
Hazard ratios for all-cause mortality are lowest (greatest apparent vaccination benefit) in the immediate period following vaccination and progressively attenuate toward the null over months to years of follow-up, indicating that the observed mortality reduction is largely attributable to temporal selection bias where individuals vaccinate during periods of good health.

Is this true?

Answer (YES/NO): YES